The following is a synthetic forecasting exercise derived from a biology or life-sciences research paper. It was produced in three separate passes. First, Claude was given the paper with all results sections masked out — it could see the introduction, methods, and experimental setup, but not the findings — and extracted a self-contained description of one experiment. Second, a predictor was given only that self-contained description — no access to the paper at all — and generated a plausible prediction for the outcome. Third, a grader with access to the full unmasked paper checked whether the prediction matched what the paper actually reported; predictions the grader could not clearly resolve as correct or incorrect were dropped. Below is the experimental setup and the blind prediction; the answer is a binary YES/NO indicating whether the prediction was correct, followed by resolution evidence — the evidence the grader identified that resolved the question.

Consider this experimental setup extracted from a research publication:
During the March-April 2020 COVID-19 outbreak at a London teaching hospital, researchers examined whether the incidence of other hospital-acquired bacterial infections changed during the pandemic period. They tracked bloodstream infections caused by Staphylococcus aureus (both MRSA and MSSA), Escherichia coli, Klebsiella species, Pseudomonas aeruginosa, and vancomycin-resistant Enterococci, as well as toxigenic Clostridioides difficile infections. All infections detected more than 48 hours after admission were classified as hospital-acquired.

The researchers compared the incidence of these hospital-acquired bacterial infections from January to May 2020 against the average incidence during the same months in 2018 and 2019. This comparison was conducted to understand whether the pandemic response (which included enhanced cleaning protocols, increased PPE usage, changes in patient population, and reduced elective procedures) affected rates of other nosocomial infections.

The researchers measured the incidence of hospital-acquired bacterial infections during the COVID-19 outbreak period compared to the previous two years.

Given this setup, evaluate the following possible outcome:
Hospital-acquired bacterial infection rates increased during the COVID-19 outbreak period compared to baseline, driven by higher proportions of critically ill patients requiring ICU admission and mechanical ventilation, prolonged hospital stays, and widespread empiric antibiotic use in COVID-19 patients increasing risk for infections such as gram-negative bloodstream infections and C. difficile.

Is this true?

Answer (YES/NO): NO